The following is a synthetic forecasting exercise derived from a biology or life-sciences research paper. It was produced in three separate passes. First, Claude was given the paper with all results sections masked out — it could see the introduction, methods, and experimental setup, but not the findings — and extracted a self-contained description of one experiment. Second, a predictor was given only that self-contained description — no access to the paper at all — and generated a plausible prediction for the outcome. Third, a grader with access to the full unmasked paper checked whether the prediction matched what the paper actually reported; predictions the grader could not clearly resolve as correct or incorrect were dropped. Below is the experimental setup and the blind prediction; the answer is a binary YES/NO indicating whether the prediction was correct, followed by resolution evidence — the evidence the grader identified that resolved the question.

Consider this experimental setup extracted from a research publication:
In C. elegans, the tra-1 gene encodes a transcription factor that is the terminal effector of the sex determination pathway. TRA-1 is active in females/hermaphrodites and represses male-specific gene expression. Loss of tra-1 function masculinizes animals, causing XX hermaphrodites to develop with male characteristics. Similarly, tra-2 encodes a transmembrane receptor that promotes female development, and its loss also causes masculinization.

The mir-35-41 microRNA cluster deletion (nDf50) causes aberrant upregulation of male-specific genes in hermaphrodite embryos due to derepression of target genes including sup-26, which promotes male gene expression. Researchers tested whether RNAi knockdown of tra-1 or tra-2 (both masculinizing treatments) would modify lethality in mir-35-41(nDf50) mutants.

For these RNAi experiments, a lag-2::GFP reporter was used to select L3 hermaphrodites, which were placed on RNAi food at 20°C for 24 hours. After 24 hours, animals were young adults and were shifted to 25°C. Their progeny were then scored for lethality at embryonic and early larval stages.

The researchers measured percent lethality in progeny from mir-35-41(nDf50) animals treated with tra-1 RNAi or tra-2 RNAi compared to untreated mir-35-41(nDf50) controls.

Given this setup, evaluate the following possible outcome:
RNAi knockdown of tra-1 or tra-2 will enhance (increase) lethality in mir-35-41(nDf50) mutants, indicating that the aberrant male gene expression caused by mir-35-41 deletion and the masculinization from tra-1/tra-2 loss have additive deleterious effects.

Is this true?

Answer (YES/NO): NO